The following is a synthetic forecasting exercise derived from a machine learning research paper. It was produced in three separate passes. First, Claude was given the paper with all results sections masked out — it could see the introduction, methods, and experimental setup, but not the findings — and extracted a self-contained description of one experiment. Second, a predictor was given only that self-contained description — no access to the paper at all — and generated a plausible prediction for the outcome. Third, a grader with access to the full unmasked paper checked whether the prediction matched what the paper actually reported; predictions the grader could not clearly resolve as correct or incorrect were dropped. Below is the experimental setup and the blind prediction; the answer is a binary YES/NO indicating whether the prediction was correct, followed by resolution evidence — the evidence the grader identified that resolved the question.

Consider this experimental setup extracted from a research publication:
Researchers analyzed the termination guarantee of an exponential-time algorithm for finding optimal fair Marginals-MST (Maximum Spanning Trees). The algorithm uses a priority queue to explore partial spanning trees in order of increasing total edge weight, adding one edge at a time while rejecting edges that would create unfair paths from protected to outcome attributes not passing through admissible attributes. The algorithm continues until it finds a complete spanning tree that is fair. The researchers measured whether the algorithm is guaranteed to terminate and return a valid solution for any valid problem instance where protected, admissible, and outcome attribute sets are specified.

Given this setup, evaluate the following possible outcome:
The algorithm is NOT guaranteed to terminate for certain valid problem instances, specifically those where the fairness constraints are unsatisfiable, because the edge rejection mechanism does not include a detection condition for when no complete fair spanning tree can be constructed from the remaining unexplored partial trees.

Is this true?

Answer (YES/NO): NO